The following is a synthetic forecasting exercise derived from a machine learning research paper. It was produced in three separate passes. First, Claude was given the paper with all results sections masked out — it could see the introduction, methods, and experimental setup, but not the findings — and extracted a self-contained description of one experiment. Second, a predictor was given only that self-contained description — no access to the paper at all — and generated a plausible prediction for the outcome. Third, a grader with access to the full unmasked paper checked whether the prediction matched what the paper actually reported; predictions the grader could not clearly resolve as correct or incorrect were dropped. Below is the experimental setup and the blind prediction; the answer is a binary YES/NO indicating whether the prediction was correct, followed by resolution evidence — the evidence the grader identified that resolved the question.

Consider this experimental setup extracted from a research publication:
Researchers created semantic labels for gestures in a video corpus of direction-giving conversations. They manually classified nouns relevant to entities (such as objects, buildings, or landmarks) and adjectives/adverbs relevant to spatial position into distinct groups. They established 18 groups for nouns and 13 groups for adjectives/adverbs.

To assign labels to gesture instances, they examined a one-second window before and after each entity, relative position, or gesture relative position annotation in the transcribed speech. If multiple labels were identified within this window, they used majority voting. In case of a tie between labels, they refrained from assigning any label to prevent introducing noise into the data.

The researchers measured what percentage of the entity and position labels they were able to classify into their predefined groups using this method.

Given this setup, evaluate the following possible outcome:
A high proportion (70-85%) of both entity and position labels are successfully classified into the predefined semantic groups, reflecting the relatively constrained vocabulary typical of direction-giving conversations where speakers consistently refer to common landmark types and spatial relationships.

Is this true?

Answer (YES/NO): NO